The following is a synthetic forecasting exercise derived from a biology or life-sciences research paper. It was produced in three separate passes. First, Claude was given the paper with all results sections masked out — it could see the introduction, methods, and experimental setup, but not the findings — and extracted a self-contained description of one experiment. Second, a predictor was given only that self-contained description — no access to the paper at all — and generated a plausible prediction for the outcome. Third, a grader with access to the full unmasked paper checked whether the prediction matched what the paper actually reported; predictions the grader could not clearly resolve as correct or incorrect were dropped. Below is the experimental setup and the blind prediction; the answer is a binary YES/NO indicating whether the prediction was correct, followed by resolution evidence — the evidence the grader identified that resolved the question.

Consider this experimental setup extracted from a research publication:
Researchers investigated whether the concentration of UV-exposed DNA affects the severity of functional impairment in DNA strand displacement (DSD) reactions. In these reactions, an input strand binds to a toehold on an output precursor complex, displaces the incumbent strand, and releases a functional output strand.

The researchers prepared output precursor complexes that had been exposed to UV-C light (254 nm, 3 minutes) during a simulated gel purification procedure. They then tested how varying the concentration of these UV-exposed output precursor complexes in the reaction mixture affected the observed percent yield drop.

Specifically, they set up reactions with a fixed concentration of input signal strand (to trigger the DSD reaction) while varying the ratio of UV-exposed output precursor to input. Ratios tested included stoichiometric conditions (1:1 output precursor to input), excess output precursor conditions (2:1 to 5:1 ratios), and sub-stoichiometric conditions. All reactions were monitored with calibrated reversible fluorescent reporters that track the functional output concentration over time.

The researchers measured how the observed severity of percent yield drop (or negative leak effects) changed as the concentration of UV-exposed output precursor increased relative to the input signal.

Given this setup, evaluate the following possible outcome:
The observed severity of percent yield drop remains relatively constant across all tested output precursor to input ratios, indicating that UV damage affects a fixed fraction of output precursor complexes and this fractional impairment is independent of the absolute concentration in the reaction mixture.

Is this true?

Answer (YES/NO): NO